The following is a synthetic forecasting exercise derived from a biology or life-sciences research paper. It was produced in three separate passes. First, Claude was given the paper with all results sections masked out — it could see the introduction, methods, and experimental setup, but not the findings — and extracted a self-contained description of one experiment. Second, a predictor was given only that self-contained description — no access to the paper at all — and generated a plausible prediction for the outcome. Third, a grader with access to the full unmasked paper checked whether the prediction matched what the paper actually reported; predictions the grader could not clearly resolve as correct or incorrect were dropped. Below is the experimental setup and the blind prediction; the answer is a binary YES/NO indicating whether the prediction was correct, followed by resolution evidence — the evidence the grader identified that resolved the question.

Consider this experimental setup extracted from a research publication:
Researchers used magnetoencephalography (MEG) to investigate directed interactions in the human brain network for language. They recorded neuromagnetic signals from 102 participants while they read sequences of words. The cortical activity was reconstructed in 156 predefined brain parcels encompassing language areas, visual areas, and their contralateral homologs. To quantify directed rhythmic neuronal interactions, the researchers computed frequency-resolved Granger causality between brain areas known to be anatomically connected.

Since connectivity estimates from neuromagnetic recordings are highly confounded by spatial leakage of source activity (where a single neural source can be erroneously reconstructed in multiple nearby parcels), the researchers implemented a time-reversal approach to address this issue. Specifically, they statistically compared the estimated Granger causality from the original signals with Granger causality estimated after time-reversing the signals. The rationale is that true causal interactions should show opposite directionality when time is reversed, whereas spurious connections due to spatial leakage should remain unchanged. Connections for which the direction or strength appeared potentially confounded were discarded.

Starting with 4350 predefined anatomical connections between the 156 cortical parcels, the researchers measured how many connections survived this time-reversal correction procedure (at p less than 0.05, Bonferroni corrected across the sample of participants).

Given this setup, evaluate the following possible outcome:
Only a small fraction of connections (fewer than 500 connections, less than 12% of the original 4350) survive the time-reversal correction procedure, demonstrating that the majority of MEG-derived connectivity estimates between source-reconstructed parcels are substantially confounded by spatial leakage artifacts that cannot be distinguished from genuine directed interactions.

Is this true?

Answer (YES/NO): NO